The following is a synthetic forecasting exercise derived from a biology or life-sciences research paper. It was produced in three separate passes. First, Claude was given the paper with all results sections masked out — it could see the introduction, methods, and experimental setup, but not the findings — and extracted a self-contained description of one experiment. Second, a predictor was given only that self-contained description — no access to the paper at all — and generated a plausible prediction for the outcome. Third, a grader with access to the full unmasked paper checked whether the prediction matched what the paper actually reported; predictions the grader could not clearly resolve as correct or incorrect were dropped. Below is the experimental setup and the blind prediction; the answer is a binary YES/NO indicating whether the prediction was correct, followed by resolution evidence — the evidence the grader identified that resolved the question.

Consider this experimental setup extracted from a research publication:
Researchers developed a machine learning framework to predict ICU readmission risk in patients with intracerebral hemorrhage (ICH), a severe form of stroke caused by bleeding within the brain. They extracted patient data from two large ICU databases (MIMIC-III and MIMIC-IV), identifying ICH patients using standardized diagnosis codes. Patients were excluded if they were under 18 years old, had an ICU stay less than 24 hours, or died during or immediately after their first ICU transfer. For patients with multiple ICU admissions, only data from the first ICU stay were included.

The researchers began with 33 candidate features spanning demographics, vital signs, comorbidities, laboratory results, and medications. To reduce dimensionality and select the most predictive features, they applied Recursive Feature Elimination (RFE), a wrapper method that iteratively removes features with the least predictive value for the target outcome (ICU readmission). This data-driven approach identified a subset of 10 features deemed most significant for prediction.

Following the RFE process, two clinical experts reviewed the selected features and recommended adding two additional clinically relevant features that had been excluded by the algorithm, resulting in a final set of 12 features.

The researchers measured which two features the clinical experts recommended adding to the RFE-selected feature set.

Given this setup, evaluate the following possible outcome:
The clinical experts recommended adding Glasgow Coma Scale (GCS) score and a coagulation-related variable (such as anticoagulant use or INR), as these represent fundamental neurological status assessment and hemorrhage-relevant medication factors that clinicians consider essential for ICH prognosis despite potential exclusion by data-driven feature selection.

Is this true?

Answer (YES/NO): NO